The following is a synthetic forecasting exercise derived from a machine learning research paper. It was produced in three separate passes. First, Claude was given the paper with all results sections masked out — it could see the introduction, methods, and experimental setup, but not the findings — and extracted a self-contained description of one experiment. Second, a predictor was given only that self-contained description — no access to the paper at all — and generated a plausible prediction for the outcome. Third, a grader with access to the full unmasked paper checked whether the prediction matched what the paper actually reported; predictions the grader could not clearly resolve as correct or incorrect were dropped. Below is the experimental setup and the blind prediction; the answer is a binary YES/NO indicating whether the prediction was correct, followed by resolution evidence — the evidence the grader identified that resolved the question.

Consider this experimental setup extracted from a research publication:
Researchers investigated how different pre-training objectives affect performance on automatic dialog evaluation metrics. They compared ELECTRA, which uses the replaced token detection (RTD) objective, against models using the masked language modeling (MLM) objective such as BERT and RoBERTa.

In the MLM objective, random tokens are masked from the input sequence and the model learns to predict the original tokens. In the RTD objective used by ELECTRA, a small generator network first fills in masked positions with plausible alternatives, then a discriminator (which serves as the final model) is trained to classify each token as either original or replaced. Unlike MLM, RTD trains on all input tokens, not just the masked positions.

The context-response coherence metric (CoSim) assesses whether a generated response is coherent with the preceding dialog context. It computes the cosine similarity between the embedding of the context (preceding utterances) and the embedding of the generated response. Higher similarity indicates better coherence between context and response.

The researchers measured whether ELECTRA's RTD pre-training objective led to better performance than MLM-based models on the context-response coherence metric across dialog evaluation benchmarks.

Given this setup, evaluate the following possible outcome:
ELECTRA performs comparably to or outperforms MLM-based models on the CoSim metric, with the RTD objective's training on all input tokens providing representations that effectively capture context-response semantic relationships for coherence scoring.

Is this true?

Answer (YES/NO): YES